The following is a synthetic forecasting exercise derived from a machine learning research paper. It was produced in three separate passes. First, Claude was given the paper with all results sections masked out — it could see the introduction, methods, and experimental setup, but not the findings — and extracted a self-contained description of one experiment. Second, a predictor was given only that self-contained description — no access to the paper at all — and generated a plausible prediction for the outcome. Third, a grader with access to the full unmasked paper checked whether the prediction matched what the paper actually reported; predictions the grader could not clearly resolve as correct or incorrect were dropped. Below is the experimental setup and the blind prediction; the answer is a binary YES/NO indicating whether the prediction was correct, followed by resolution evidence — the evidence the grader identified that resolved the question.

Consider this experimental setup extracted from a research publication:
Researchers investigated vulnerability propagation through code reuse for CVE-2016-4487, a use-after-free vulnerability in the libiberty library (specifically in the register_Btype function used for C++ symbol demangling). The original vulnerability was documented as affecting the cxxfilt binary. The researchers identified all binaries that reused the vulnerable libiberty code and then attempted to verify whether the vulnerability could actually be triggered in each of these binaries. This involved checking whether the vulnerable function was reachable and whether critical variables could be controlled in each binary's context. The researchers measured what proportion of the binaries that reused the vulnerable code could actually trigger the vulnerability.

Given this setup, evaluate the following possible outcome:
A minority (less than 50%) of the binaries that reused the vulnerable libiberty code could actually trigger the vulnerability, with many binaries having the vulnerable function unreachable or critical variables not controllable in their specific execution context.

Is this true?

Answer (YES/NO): YES